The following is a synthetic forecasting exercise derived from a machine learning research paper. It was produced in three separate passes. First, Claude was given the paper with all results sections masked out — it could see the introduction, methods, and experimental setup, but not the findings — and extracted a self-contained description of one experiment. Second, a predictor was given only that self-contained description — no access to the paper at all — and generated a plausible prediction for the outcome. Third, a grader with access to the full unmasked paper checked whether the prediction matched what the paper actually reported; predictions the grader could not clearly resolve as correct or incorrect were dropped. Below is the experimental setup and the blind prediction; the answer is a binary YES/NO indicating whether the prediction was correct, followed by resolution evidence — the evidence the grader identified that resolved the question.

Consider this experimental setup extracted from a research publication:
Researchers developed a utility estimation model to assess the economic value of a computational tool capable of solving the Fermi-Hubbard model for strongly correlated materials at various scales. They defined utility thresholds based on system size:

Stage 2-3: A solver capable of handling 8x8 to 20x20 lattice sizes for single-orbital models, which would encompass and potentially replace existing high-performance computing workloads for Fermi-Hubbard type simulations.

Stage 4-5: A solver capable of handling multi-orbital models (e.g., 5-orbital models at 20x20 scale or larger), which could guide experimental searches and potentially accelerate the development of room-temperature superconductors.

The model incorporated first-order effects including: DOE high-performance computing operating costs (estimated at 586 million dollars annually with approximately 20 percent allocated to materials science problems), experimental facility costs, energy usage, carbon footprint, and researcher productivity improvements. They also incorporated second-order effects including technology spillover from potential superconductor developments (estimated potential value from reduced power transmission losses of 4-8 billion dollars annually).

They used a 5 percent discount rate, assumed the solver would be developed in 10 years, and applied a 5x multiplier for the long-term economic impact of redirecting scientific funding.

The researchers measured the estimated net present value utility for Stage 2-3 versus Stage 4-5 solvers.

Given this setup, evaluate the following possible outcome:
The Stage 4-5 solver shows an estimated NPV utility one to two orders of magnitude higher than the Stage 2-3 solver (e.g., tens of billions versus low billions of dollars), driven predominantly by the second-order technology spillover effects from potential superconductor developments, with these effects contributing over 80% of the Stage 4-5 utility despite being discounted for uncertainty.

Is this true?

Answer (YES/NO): NO